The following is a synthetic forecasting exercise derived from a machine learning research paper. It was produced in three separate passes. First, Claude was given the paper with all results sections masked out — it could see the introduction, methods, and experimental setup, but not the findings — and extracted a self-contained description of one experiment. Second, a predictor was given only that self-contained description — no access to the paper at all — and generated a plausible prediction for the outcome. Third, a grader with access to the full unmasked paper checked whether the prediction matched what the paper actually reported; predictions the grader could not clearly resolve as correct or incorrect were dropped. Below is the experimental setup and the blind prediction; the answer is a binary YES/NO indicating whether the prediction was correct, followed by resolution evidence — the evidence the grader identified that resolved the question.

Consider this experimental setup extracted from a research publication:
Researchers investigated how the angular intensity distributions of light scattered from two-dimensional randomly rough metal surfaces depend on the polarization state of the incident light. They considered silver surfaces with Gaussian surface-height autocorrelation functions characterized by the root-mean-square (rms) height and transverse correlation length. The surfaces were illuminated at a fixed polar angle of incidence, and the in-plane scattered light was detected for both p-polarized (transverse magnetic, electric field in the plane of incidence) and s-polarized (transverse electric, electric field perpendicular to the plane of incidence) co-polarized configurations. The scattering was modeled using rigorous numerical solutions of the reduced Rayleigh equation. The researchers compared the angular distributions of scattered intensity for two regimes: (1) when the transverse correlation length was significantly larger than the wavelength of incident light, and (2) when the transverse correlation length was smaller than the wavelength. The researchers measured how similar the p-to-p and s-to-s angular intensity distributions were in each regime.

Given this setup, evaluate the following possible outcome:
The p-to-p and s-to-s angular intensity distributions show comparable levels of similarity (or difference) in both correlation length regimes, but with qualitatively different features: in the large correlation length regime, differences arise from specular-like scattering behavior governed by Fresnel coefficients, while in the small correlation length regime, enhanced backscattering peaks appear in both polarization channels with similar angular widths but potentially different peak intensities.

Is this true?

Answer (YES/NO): NO